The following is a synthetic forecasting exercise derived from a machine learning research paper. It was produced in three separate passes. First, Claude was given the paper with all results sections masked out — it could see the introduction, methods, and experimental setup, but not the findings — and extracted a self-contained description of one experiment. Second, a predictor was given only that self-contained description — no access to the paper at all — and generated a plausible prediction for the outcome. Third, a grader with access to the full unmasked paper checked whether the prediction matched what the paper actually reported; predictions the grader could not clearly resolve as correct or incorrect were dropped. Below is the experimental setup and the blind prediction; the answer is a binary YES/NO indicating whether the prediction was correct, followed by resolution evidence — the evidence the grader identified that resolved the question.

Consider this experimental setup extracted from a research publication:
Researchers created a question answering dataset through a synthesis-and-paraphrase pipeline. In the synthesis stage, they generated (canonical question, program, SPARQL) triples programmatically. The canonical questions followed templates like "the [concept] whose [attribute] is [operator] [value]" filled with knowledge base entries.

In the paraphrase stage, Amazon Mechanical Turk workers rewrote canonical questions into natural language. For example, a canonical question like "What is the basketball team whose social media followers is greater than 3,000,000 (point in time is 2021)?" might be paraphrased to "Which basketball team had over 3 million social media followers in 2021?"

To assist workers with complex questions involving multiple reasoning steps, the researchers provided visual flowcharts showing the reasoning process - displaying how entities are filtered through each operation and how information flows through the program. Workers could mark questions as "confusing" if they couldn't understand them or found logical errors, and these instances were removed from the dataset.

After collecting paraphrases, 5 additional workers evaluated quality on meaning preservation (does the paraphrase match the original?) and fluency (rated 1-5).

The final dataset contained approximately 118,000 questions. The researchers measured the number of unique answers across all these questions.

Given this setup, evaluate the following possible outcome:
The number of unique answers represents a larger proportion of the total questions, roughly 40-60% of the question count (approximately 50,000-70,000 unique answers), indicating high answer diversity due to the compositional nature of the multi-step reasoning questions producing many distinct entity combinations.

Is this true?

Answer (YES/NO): NO